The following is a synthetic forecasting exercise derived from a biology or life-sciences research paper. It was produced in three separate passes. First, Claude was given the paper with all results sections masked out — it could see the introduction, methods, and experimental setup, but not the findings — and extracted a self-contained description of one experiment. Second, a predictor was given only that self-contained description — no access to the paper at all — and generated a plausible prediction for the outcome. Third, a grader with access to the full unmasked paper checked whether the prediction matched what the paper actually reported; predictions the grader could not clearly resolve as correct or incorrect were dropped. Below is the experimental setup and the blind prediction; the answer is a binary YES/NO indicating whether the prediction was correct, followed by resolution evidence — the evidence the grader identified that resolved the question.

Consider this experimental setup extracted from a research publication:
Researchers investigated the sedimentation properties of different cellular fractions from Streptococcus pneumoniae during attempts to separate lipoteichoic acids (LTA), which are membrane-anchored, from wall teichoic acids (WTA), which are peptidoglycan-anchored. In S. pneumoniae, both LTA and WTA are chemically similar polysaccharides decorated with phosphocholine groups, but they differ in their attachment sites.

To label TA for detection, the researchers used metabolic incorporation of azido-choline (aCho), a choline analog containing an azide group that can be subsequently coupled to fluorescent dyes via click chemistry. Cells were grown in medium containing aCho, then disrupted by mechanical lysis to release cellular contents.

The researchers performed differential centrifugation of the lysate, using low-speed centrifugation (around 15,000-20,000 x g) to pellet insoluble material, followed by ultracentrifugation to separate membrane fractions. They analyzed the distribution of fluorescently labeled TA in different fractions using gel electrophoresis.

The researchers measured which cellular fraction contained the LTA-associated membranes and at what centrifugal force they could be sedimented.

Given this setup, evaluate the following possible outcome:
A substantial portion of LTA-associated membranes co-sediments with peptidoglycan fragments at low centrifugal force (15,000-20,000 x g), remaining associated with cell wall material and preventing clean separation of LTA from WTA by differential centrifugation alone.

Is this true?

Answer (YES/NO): NO